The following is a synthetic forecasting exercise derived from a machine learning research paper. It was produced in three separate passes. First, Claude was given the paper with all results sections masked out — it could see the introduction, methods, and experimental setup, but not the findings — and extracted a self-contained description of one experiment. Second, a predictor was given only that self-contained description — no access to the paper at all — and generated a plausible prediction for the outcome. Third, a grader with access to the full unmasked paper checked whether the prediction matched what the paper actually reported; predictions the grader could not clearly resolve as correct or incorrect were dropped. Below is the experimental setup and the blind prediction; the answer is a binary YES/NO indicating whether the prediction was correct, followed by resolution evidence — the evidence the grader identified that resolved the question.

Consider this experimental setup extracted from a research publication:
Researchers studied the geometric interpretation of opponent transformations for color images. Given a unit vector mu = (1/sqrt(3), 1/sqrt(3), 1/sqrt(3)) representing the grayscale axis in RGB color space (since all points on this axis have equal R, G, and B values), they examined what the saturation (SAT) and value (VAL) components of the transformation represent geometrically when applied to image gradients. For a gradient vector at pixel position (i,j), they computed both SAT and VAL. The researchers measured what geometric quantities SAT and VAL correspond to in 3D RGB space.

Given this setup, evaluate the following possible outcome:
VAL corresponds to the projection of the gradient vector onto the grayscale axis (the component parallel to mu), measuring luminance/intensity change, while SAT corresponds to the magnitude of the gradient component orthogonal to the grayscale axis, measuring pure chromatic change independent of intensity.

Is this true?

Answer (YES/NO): YES